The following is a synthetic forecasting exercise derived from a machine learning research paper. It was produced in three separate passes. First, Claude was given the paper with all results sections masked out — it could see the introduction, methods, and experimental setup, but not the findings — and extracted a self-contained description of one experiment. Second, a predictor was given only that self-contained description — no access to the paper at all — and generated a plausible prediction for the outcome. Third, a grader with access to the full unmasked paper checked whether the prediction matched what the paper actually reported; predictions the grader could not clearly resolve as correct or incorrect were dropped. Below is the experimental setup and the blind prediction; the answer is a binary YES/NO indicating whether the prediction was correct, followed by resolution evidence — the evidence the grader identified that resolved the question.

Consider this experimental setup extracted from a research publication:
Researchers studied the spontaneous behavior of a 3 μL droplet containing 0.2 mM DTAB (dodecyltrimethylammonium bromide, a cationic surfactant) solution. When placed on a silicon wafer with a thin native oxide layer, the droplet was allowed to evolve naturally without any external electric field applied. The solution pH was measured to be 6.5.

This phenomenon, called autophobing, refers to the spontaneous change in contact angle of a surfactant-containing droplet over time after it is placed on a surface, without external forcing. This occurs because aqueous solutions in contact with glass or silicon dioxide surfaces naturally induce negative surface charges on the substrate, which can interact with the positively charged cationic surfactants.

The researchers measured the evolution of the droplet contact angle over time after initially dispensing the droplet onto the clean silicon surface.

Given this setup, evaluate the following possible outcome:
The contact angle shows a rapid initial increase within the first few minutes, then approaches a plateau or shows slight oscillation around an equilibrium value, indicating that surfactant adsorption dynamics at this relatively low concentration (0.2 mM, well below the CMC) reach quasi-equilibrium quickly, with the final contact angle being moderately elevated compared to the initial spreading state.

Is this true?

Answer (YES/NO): NO